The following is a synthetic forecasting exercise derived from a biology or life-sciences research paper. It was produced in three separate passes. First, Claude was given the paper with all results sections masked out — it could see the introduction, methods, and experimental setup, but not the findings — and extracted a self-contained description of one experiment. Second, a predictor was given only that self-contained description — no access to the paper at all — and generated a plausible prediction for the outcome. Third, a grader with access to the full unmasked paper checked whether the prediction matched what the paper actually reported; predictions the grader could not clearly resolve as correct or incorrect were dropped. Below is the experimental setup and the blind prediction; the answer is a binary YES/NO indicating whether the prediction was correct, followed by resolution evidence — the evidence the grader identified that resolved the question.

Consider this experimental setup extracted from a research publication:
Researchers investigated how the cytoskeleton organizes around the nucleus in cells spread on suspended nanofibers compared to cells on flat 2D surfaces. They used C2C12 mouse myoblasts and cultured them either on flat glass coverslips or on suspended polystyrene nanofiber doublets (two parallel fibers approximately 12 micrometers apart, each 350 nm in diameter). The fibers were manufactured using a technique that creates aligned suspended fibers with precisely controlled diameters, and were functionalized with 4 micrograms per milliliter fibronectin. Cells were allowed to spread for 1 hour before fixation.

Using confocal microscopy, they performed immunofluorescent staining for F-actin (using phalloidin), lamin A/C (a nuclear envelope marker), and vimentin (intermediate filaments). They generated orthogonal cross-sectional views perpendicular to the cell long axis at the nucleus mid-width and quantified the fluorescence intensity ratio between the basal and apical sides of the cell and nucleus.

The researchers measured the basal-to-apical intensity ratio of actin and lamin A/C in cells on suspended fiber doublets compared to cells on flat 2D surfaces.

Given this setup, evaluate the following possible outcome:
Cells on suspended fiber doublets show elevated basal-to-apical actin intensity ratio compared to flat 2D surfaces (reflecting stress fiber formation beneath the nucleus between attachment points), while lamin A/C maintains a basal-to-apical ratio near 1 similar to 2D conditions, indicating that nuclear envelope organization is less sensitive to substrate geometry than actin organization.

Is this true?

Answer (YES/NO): NO